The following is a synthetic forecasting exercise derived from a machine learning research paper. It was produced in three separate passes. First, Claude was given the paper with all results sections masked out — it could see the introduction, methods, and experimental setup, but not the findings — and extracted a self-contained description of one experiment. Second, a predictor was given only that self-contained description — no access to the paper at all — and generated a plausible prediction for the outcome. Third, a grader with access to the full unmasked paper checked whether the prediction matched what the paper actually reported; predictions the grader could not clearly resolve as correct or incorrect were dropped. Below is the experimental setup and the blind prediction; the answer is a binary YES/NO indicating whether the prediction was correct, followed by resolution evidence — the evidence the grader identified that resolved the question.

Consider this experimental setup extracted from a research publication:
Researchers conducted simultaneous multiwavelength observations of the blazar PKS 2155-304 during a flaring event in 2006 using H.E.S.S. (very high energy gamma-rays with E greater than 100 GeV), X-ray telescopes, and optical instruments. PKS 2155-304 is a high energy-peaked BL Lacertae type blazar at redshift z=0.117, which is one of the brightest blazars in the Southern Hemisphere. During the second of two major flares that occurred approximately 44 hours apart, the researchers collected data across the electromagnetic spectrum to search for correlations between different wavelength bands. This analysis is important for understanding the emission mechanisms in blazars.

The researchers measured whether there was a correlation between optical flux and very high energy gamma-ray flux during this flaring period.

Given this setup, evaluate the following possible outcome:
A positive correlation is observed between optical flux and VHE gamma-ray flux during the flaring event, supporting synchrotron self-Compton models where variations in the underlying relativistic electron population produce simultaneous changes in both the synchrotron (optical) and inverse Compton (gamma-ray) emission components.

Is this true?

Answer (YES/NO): NO